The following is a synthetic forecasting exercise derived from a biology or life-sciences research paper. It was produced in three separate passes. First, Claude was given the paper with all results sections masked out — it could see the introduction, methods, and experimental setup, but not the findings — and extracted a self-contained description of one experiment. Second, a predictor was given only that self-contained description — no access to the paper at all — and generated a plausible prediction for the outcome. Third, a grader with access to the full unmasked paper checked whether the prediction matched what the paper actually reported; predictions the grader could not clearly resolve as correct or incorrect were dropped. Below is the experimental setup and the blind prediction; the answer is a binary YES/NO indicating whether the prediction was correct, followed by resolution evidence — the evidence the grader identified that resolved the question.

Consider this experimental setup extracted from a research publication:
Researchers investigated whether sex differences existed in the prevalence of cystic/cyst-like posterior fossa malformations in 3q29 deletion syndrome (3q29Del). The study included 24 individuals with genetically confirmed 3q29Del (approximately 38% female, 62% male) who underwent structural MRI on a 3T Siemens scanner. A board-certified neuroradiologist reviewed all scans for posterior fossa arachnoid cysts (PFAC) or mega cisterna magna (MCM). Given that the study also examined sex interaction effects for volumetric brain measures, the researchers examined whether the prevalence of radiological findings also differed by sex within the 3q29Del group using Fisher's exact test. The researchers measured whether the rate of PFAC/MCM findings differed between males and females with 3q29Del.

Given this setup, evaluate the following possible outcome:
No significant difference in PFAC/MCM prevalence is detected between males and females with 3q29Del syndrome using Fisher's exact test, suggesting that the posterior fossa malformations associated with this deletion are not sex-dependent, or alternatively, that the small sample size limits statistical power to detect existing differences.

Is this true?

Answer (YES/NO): YES